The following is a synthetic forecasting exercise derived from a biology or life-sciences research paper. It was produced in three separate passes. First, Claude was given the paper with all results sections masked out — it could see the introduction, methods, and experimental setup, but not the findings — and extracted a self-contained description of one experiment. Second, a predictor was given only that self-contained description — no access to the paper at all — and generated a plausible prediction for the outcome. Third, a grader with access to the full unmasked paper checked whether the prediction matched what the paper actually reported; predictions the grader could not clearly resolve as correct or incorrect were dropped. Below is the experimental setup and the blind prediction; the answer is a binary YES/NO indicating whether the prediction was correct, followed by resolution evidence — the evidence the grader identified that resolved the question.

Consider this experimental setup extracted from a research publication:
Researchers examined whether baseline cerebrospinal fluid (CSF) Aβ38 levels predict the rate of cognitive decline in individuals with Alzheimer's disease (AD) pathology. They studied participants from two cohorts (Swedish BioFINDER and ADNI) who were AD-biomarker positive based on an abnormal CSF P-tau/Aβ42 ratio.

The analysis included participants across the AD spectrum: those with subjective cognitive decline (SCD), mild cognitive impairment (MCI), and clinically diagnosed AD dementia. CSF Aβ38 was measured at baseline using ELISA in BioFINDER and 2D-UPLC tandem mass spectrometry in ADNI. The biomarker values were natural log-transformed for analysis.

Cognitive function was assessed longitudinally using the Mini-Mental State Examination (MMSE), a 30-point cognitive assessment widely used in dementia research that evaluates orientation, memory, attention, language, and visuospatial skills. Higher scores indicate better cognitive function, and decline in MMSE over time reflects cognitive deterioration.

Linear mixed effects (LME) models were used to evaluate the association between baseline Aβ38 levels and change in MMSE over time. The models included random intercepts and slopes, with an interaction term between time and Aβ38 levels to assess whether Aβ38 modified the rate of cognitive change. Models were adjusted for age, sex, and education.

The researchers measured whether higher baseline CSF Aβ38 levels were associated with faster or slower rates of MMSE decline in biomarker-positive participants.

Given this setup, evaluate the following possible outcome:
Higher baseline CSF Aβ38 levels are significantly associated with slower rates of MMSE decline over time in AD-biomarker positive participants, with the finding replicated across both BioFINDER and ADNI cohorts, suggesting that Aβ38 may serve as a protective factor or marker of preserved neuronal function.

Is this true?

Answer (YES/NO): YES